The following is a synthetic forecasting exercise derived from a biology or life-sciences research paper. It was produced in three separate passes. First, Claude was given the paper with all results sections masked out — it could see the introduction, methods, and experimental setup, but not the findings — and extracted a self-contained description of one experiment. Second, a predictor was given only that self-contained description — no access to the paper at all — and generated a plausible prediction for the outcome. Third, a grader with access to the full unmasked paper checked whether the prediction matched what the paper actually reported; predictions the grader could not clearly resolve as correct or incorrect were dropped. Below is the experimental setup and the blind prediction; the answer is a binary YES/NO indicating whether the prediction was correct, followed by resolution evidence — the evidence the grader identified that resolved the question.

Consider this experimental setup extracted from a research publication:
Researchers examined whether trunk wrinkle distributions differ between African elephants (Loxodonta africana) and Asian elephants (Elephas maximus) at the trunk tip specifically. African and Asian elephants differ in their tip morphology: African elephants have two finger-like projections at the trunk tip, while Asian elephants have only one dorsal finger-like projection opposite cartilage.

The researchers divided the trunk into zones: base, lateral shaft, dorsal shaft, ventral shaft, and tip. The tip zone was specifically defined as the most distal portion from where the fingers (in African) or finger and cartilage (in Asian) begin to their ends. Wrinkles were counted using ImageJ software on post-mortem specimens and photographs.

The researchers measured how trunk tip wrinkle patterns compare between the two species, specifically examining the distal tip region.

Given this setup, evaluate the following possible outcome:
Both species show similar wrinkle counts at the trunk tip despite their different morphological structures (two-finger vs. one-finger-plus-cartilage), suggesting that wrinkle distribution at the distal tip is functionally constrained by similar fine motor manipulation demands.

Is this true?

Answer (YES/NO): YES